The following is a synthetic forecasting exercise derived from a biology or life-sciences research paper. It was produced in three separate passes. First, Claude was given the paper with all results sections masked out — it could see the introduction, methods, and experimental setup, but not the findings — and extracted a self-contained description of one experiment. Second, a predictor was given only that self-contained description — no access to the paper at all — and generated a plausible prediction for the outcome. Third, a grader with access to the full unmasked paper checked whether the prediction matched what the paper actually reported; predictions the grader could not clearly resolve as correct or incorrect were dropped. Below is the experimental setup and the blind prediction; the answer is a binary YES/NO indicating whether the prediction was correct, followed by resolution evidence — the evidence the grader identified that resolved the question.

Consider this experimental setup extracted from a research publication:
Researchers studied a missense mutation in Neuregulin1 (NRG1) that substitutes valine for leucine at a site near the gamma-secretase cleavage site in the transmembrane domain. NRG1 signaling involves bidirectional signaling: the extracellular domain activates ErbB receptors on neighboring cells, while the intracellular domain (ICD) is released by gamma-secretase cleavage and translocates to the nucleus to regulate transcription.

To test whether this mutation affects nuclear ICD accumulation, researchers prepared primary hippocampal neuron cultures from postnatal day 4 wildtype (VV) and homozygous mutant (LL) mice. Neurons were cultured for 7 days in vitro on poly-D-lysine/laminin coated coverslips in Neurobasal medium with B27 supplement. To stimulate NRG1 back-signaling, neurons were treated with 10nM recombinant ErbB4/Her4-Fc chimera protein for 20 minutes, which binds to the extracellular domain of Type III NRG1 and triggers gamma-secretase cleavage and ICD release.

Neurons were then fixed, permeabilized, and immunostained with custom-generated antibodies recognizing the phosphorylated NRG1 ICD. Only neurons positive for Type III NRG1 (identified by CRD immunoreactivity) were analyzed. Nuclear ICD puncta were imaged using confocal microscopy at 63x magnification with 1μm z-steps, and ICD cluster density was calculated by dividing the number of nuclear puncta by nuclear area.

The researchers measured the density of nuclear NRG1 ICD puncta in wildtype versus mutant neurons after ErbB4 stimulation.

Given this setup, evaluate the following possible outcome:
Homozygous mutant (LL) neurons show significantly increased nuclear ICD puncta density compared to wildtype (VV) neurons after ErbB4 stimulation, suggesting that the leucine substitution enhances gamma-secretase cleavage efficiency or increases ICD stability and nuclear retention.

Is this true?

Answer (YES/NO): NO